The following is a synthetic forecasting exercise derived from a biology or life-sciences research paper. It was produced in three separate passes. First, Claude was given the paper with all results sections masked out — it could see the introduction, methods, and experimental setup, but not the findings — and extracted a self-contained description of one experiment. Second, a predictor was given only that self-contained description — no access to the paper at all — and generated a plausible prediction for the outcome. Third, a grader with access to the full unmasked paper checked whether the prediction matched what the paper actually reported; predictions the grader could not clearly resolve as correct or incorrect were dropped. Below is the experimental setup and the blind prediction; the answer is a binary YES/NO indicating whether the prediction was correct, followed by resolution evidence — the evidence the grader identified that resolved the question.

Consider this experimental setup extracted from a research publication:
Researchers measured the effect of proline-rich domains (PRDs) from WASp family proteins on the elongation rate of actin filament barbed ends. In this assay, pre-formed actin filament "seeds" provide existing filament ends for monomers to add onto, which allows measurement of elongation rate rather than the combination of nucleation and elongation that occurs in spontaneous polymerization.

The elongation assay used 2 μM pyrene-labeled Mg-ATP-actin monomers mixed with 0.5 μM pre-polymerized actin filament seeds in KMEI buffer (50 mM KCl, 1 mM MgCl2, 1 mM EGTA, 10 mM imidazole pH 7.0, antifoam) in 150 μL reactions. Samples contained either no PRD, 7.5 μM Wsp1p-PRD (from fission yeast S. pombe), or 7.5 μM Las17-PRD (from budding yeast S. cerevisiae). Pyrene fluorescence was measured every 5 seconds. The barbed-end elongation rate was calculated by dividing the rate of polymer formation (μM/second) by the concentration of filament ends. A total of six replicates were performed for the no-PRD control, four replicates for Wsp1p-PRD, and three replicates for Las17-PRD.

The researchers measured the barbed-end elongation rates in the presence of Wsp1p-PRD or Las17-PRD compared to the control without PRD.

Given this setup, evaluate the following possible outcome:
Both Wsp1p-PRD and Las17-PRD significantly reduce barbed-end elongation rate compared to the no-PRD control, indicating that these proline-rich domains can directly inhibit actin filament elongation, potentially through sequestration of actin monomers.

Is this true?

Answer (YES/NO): NO